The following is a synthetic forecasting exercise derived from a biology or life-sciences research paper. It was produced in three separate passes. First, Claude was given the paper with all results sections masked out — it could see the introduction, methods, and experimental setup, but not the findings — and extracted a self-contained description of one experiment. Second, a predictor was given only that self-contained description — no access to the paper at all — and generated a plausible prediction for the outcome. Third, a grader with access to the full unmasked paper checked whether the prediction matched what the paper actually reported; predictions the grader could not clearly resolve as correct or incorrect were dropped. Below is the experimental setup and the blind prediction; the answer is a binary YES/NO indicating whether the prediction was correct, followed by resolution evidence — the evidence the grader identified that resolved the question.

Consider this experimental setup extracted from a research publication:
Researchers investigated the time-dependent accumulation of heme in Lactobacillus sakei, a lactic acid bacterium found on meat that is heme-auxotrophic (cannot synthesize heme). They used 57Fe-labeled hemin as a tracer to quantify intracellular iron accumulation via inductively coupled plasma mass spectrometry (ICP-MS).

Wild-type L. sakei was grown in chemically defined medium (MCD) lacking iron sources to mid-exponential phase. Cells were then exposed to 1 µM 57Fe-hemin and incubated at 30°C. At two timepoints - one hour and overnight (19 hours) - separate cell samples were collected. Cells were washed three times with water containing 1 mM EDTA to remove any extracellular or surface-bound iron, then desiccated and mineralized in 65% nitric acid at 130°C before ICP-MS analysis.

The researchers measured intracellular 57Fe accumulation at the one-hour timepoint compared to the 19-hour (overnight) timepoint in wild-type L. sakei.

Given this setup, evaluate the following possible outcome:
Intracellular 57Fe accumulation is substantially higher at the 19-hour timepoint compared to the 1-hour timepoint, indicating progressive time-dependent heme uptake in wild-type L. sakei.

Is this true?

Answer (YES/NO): NO